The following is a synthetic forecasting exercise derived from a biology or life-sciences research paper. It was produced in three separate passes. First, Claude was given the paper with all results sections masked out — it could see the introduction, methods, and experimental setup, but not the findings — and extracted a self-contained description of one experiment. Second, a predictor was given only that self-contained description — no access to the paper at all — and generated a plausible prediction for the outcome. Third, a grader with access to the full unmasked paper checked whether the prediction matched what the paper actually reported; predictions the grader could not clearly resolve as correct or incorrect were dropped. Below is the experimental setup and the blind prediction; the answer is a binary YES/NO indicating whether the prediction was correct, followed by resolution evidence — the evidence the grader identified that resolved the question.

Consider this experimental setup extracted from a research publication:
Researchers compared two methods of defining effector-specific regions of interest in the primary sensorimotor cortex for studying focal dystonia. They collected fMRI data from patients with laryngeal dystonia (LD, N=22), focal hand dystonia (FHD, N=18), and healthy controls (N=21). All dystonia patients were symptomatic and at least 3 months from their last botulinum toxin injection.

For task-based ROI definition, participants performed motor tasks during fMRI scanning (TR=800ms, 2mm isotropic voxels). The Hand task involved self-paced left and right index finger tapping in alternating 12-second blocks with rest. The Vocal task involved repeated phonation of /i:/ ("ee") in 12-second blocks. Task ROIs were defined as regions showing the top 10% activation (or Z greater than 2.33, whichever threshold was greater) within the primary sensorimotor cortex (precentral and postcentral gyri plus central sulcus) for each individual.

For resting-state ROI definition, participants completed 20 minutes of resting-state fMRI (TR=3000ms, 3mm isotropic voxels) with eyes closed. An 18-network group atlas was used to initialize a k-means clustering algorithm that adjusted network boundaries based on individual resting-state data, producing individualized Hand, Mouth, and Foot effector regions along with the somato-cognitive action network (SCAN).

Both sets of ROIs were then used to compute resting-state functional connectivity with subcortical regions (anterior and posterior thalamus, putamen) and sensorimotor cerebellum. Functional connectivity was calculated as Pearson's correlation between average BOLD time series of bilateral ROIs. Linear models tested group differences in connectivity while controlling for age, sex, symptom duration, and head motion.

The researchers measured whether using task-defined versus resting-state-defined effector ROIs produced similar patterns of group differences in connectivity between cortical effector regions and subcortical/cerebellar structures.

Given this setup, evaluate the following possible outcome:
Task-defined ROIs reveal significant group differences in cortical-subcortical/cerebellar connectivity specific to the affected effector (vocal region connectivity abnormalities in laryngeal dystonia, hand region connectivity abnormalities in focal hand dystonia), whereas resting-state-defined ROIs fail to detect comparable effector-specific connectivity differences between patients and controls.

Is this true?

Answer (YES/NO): NO